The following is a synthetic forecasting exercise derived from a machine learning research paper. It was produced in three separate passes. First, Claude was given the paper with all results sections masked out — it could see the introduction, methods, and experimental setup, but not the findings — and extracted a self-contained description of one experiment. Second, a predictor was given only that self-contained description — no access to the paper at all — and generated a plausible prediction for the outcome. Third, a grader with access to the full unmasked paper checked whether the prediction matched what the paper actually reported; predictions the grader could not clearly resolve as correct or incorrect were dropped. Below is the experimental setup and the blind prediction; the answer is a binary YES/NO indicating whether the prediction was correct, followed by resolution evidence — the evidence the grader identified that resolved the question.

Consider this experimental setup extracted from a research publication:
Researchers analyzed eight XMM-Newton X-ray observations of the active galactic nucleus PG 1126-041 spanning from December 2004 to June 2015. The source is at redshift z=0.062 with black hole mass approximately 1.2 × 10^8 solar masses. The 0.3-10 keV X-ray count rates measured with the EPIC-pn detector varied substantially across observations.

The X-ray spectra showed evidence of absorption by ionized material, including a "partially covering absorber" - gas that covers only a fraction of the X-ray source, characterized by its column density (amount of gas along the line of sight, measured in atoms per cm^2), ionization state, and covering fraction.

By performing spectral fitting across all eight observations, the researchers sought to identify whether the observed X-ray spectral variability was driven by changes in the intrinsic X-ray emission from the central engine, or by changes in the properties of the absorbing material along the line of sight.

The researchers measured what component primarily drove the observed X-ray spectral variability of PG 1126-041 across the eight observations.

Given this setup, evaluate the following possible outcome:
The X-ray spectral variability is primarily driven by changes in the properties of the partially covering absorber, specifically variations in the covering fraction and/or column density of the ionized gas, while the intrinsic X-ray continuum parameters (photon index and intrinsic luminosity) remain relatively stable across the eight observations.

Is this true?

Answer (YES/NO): YES